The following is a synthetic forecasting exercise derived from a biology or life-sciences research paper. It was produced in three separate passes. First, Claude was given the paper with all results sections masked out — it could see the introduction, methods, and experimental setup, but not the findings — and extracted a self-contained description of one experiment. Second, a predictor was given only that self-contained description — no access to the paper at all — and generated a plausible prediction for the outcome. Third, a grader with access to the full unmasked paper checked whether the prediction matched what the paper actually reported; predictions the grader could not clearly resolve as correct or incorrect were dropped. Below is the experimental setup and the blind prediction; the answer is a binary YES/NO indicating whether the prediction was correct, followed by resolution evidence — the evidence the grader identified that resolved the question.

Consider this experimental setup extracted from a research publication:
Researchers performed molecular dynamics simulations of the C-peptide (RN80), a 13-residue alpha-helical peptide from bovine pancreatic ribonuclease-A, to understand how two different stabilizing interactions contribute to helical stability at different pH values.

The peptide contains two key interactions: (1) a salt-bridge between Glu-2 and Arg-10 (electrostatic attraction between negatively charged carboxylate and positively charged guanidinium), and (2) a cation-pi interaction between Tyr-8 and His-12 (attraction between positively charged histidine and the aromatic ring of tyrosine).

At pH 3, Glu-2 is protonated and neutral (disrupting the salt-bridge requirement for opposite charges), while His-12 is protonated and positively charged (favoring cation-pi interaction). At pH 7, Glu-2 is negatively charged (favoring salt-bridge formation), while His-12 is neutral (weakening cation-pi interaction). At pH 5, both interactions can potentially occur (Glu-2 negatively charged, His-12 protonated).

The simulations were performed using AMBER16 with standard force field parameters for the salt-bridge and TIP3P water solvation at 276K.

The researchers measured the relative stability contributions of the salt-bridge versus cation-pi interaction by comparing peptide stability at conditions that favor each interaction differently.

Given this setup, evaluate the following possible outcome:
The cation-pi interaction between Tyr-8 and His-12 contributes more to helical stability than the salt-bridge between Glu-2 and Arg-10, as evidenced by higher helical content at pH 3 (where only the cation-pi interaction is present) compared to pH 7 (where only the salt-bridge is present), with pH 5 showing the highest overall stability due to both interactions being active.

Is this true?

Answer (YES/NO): NO